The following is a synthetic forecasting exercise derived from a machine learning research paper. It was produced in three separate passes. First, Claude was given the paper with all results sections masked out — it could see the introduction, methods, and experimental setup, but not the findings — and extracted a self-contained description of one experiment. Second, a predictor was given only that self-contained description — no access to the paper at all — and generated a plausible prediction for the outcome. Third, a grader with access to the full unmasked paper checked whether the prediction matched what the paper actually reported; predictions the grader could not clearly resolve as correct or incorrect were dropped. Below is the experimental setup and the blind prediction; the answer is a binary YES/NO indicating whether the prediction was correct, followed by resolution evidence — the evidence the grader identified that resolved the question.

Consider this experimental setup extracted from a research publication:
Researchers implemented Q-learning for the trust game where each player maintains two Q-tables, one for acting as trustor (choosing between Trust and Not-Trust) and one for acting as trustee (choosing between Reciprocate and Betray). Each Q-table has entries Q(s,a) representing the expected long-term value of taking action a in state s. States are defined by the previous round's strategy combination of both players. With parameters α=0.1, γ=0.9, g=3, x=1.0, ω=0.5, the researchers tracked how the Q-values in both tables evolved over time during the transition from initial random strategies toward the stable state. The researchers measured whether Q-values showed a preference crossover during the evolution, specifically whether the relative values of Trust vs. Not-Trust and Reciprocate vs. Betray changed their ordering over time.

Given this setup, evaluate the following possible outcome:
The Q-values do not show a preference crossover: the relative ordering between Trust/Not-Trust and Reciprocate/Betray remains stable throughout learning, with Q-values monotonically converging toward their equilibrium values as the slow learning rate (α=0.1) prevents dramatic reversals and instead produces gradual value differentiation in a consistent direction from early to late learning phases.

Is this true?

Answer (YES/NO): NO